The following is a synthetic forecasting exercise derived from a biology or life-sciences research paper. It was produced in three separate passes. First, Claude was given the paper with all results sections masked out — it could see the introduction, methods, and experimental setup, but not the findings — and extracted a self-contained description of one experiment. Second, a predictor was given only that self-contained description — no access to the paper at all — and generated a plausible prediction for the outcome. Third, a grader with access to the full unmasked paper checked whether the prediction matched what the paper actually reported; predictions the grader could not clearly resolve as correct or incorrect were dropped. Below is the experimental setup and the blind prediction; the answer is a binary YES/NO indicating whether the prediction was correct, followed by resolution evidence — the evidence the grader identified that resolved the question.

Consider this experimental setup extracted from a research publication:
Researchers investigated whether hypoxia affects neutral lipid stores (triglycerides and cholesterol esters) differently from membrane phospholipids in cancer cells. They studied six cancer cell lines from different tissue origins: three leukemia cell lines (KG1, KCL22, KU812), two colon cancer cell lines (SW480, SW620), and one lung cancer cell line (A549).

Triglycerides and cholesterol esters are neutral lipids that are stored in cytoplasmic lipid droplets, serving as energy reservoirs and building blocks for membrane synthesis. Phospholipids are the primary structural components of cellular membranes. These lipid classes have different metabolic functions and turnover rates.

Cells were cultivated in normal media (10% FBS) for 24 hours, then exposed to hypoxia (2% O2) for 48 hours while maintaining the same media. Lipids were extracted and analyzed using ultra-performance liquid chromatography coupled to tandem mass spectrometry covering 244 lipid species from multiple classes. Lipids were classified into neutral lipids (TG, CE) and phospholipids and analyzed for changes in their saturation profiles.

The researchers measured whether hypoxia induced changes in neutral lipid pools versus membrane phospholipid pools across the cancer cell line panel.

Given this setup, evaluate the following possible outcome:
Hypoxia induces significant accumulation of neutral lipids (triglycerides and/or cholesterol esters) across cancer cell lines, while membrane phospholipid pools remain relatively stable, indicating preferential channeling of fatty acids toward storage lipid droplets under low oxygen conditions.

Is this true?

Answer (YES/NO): NO